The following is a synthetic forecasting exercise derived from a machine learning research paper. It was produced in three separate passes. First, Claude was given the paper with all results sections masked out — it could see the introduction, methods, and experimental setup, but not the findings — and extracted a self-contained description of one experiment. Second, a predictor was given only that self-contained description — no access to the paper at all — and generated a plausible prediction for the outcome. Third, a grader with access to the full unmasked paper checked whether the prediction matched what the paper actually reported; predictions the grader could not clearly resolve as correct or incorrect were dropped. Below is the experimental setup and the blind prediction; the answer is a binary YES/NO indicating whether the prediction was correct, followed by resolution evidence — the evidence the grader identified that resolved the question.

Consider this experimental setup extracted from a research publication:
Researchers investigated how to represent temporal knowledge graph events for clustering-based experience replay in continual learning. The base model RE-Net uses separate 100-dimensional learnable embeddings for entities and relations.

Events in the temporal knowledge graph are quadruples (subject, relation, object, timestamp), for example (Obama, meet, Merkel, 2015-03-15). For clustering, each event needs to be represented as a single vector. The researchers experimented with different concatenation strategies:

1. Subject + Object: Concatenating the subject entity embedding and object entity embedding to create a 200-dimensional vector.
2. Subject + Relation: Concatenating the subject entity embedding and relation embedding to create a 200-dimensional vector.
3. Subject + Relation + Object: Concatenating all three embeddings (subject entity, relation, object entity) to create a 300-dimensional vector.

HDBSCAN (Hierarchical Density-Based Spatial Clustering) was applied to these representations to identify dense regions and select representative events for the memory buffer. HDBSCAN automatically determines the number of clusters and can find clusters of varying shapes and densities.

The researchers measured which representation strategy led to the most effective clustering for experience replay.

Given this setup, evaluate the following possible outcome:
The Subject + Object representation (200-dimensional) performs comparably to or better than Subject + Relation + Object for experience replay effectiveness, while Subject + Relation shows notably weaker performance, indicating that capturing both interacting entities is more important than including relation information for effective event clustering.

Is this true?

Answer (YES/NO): NO